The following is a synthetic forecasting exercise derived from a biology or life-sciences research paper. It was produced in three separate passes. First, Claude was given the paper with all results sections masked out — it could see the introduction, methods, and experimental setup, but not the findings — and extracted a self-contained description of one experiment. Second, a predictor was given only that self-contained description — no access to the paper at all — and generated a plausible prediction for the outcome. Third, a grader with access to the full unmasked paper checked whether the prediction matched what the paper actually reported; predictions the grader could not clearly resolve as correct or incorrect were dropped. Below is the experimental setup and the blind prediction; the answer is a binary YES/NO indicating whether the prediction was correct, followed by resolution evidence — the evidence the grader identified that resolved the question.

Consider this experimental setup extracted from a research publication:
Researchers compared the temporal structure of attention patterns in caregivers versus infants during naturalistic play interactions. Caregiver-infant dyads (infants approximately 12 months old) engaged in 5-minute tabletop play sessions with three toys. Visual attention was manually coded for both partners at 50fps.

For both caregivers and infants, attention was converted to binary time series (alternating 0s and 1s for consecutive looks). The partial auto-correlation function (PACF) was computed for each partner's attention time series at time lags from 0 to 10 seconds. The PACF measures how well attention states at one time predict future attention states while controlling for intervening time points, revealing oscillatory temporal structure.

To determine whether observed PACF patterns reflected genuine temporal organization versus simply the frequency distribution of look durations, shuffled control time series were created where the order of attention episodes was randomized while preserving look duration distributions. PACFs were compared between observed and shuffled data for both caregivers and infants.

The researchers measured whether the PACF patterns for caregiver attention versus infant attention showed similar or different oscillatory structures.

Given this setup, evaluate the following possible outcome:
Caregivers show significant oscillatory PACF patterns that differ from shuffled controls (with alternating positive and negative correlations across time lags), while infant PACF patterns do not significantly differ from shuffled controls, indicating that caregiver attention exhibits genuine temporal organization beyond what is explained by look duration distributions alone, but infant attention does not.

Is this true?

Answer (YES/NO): NO